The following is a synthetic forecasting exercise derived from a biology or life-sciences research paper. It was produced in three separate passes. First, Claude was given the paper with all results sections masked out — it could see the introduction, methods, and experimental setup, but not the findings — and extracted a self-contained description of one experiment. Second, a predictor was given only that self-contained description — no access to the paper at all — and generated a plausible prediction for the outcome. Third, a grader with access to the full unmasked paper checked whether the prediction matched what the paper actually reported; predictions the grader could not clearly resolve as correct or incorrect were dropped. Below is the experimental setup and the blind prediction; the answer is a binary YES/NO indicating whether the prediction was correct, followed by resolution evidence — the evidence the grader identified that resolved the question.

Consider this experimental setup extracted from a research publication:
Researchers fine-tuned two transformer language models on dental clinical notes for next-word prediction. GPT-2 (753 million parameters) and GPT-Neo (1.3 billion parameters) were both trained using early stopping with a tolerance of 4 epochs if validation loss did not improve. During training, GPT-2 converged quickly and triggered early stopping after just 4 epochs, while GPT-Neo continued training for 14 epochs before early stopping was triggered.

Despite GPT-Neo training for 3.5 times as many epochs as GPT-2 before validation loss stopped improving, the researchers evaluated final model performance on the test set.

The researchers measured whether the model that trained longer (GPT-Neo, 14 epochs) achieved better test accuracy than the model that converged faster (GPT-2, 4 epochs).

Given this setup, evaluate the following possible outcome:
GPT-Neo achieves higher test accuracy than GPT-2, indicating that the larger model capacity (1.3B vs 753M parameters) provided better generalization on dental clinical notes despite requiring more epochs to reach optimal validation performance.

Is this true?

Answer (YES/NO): NO